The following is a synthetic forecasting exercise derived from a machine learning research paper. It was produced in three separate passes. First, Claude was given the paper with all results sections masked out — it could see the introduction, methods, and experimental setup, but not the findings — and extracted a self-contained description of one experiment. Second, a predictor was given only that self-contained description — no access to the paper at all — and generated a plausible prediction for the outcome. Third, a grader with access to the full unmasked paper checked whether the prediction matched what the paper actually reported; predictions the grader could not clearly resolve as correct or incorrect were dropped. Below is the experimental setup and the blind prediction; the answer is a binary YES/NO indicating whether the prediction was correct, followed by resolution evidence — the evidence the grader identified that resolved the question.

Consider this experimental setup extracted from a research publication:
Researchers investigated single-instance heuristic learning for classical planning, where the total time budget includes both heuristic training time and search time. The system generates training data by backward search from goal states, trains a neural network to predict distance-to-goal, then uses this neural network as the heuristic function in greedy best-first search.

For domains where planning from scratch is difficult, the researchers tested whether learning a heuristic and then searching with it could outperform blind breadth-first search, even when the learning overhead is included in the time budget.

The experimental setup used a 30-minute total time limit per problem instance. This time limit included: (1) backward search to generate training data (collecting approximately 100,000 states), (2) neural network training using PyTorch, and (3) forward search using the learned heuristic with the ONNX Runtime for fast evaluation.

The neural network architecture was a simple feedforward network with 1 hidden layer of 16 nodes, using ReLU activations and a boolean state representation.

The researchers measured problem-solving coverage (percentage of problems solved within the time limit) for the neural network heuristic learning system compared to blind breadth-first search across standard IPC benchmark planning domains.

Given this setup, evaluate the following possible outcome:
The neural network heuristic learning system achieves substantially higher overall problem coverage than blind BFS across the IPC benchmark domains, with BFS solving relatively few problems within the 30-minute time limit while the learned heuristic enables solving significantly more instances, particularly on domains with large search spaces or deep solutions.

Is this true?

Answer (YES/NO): YES